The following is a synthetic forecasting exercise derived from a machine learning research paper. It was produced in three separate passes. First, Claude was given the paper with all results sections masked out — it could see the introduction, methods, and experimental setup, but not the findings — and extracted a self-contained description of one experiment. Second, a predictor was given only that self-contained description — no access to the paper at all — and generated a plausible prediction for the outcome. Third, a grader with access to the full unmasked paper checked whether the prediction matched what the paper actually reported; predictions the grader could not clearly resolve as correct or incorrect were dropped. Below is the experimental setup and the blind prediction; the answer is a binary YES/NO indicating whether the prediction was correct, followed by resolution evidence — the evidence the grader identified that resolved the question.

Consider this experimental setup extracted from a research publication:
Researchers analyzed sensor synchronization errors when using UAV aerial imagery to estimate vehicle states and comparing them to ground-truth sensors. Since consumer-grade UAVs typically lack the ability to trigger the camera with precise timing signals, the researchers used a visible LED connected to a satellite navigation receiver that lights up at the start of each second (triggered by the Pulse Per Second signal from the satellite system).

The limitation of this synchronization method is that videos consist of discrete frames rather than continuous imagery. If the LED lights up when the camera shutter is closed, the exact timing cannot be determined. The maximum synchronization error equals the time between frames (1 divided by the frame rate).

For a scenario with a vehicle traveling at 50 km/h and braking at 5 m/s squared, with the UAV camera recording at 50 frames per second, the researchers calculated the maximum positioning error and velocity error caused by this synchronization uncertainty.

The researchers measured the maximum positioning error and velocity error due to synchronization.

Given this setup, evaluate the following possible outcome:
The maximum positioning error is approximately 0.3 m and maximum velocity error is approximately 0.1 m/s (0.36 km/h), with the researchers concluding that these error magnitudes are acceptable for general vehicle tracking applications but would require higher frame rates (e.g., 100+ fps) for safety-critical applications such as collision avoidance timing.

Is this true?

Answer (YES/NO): NO